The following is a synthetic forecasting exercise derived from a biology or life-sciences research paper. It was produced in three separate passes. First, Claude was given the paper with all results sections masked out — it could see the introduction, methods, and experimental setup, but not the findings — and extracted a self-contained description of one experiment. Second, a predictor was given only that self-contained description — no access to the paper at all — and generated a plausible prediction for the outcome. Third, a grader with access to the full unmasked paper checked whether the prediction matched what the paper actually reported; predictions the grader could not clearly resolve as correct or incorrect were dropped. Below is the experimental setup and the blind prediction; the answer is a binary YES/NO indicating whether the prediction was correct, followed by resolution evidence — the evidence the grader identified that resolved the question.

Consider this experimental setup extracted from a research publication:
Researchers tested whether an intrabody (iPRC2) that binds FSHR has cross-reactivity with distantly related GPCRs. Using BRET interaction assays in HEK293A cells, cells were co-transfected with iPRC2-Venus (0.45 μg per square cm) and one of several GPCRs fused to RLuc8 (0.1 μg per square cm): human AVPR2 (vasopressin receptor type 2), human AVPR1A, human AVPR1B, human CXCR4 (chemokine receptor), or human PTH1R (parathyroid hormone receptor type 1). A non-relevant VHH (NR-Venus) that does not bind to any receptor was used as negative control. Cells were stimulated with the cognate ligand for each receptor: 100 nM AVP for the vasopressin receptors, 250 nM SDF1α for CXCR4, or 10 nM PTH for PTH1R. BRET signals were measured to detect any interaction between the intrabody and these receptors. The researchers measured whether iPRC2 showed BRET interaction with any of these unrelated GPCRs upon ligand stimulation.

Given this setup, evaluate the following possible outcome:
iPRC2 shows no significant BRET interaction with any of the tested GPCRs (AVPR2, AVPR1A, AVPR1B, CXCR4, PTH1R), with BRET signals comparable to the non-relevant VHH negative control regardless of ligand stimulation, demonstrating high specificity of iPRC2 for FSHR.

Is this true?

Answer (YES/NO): YES